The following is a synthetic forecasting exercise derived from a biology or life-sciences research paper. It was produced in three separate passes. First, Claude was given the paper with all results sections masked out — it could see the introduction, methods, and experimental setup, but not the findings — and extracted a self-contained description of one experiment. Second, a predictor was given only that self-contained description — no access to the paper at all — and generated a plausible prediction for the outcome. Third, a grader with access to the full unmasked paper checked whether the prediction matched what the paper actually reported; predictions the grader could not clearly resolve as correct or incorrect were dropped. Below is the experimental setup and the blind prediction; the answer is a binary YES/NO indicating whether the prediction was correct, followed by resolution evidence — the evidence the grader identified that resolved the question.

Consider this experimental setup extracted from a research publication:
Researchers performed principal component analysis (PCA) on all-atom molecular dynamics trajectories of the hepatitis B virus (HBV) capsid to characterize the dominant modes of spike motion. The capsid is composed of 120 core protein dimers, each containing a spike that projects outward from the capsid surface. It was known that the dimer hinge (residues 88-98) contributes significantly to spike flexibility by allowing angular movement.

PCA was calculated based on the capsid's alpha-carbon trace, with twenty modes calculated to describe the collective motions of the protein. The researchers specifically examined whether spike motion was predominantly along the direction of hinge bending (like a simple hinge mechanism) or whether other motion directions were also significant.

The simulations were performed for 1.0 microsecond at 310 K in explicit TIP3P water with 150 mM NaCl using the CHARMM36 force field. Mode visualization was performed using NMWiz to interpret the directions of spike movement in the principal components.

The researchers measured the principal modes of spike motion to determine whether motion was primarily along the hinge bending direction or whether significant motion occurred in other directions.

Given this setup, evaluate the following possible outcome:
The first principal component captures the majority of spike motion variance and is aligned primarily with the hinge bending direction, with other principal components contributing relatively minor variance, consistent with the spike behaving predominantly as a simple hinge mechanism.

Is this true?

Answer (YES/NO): NO